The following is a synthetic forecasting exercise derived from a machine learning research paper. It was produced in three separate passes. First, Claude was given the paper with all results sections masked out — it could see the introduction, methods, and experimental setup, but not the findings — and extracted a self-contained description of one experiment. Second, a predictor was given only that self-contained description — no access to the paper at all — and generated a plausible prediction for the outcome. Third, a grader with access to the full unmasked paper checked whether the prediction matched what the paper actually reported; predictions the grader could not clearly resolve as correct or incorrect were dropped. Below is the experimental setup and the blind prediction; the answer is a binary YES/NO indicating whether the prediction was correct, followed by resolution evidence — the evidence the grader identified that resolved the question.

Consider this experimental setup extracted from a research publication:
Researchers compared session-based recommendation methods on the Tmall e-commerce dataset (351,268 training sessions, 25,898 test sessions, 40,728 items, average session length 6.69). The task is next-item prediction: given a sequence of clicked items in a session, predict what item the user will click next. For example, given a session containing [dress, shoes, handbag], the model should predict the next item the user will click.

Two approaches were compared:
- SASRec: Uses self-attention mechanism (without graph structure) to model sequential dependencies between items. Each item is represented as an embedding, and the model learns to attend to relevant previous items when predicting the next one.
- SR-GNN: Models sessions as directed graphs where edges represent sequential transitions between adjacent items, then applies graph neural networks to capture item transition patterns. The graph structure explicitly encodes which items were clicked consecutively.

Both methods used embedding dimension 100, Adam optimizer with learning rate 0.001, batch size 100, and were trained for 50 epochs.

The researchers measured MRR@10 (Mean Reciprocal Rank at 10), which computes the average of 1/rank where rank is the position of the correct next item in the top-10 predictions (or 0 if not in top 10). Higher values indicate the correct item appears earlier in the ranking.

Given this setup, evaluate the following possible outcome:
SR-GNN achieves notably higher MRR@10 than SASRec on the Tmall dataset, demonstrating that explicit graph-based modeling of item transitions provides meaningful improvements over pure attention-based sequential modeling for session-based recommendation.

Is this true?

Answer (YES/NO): NO